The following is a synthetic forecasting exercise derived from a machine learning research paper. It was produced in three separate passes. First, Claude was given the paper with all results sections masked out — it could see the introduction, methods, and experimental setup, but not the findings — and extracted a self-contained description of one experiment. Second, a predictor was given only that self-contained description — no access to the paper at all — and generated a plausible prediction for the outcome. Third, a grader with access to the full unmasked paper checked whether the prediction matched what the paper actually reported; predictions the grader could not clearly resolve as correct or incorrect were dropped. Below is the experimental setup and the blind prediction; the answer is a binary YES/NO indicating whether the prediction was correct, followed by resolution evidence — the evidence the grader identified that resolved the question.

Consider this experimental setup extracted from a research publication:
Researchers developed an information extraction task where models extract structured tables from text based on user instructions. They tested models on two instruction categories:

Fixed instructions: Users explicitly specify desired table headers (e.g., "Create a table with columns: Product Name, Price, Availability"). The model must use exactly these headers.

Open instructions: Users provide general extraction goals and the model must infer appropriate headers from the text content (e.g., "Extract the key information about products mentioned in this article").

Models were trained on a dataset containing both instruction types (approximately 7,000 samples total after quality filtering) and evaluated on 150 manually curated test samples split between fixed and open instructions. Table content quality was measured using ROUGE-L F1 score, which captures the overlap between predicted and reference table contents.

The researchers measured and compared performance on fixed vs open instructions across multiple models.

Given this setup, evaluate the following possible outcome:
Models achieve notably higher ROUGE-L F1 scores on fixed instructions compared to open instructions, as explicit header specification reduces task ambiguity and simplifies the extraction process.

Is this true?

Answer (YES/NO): YES